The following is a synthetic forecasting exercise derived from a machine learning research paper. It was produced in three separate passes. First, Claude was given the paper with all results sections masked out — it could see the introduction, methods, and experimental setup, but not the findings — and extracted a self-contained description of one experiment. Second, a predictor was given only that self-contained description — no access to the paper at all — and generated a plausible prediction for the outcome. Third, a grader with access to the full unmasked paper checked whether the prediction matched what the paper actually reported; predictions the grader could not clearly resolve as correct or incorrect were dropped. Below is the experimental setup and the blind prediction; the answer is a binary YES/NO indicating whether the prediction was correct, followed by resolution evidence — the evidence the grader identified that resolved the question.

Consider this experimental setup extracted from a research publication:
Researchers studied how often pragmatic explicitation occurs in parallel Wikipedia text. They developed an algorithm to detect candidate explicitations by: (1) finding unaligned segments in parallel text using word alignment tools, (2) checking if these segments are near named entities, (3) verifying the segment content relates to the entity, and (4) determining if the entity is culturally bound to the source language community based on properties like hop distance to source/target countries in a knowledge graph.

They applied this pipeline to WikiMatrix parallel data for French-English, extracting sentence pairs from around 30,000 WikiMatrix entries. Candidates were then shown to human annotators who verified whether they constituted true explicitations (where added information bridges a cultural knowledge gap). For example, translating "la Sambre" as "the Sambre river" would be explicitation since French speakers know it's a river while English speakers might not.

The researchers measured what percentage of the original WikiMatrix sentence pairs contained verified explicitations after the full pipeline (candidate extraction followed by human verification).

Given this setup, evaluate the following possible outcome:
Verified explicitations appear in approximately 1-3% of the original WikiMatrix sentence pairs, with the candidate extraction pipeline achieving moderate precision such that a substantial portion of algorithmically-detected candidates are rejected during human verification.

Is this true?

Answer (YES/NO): NO